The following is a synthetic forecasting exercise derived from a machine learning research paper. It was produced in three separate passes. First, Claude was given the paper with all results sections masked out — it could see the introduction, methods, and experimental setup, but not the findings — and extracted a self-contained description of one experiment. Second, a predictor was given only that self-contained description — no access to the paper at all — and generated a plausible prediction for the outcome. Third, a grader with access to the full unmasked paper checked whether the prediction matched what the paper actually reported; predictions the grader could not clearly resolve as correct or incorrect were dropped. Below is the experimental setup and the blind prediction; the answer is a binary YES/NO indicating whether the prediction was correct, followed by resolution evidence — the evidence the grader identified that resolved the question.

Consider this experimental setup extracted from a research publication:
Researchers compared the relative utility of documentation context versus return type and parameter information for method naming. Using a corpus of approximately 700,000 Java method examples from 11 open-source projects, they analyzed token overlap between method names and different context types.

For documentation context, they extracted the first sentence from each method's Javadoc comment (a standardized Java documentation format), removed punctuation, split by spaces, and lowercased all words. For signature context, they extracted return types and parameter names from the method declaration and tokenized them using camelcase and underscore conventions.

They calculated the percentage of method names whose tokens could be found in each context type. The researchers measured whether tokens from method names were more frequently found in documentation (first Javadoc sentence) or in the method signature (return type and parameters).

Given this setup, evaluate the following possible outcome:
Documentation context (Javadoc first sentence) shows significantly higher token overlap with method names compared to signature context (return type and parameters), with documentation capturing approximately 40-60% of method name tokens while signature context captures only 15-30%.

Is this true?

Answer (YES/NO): NO